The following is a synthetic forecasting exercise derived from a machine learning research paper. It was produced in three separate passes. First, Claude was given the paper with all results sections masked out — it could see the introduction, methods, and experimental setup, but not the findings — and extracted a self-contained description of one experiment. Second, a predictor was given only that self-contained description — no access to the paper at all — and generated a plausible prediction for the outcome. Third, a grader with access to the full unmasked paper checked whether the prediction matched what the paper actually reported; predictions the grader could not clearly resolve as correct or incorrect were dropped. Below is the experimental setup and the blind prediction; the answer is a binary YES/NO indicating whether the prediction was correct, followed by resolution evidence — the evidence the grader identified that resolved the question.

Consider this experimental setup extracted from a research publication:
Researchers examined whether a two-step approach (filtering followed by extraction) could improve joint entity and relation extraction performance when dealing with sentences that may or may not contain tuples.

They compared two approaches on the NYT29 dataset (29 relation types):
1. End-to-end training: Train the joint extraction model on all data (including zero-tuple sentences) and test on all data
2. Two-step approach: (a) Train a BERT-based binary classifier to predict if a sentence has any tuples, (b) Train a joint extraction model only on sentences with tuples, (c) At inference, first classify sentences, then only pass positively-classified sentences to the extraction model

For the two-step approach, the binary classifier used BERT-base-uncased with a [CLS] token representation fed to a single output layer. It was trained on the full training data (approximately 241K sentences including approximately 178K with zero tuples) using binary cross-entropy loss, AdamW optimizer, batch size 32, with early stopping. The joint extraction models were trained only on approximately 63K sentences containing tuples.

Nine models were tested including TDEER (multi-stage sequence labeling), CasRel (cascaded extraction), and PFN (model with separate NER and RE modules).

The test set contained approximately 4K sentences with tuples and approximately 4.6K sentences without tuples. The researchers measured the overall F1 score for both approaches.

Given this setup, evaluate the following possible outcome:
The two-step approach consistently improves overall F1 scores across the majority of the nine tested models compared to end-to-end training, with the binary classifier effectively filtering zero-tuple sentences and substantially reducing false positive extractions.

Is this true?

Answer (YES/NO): NO